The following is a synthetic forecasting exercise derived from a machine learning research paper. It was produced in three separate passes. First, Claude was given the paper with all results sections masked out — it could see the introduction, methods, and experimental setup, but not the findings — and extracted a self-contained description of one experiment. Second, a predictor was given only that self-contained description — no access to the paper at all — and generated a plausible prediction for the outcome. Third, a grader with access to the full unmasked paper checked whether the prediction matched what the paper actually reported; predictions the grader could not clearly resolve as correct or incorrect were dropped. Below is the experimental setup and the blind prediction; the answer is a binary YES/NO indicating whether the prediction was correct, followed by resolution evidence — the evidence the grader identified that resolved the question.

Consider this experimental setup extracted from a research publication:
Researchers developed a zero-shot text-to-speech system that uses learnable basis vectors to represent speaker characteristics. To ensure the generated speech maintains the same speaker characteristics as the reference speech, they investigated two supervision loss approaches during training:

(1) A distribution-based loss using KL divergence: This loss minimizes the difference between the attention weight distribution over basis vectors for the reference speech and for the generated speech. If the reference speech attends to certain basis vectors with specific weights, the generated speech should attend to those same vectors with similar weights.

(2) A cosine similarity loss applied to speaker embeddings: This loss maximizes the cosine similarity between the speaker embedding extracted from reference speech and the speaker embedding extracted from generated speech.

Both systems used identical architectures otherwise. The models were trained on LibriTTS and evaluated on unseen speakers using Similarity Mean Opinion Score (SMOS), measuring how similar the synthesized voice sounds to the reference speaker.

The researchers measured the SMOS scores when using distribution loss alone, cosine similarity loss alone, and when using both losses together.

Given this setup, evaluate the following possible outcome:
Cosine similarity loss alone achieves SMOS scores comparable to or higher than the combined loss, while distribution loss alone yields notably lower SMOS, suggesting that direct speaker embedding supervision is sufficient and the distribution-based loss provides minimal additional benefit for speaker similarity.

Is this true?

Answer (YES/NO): NO